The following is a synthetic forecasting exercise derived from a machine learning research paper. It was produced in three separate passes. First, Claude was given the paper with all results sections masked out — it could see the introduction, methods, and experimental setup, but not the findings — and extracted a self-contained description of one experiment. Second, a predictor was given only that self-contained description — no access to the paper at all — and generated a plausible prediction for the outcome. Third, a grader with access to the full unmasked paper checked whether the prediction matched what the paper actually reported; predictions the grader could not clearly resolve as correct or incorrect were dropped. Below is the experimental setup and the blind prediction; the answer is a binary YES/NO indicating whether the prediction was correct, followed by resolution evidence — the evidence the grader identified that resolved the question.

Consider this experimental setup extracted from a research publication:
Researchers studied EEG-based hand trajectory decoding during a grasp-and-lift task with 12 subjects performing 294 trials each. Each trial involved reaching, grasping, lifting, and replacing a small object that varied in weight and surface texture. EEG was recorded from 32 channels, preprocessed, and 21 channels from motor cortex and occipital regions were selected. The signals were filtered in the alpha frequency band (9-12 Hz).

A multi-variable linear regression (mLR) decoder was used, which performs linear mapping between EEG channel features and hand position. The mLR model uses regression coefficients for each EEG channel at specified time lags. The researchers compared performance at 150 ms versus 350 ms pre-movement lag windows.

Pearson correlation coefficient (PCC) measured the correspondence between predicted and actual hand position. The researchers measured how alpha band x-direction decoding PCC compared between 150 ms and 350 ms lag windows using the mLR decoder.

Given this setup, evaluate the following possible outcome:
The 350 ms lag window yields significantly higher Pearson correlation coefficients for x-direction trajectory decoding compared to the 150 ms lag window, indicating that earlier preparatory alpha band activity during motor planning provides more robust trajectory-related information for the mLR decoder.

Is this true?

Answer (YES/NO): YES